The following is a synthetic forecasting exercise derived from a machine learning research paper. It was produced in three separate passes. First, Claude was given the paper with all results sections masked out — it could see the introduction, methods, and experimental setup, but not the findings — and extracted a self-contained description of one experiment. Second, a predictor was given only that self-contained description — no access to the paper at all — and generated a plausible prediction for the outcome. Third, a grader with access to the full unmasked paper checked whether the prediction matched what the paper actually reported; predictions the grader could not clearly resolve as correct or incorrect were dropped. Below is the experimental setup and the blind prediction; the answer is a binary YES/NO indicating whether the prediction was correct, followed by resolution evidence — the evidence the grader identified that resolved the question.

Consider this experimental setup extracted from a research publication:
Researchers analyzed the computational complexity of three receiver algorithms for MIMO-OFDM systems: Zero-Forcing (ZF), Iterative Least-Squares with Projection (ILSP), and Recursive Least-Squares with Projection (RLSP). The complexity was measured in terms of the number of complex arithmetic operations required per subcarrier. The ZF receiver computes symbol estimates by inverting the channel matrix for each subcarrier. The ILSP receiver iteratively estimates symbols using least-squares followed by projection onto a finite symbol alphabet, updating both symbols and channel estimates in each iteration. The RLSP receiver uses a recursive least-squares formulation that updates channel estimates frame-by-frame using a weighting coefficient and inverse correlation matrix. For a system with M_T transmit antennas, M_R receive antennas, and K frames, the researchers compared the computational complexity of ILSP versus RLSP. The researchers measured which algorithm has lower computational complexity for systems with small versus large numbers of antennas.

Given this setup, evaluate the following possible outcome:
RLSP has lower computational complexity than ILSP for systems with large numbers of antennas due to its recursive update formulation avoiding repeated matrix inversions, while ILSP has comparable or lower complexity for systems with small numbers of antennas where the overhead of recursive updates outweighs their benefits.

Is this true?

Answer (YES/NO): YES